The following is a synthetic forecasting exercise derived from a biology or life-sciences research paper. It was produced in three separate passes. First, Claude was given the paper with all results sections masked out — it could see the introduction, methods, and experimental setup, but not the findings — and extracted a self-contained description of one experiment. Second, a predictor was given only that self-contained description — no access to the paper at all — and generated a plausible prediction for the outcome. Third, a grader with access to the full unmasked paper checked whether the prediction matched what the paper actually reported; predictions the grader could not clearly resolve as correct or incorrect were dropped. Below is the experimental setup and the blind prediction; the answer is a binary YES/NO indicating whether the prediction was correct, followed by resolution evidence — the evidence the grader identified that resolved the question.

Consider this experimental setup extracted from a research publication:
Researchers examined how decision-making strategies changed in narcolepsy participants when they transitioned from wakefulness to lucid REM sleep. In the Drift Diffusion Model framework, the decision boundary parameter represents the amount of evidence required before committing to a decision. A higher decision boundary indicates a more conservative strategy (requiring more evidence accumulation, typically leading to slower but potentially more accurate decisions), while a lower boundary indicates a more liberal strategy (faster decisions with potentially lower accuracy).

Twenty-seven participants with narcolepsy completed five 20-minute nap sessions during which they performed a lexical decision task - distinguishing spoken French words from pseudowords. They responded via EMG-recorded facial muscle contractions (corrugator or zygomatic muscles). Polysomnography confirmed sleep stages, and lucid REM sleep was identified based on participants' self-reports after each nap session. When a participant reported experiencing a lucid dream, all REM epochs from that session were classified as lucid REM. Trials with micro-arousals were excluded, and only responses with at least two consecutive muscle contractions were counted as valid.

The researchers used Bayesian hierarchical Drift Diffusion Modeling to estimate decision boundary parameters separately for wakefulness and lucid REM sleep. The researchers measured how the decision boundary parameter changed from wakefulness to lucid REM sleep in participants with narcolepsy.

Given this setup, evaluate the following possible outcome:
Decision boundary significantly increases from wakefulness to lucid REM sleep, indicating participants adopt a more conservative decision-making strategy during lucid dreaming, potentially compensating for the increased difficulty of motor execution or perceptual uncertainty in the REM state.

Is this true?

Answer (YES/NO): YES